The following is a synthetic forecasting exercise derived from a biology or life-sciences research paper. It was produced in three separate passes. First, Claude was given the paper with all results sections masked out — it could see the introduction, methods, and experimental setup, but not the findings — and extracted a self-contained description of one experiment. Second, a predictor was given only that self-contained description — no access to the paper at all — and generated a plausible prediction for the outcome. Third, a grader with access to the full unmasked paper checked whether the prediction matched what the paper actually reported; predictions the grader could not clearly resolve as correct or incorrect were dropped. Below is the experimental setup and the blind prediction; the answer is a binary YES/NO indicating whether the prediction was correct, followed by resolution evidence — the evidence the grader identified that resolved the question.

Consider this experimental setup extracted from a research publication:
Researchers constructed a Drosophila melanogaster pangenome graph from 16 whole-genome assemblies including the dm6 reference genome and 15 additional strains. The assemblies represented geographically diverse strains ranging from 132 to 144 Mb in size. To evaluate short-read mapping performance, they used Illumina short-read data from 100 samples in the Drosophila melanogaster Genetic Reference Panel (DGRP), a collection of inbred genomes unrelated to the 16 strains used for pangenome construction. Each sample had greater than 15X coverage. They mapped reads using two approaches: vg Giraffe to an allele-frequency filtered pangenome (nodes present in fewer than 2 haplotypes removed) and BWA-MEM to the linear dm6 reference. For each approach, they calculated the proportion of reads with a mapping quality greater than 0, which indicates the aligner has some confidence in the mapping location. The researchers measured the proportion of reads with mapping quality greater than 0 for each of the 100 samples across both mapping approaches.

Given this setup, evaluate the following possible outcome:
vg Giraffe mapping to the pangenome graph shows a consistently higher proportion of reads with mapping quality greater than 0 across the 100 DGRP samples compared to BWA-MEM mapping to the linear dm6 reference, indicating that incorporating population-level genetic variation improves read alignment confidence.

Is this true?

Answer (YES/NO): NO